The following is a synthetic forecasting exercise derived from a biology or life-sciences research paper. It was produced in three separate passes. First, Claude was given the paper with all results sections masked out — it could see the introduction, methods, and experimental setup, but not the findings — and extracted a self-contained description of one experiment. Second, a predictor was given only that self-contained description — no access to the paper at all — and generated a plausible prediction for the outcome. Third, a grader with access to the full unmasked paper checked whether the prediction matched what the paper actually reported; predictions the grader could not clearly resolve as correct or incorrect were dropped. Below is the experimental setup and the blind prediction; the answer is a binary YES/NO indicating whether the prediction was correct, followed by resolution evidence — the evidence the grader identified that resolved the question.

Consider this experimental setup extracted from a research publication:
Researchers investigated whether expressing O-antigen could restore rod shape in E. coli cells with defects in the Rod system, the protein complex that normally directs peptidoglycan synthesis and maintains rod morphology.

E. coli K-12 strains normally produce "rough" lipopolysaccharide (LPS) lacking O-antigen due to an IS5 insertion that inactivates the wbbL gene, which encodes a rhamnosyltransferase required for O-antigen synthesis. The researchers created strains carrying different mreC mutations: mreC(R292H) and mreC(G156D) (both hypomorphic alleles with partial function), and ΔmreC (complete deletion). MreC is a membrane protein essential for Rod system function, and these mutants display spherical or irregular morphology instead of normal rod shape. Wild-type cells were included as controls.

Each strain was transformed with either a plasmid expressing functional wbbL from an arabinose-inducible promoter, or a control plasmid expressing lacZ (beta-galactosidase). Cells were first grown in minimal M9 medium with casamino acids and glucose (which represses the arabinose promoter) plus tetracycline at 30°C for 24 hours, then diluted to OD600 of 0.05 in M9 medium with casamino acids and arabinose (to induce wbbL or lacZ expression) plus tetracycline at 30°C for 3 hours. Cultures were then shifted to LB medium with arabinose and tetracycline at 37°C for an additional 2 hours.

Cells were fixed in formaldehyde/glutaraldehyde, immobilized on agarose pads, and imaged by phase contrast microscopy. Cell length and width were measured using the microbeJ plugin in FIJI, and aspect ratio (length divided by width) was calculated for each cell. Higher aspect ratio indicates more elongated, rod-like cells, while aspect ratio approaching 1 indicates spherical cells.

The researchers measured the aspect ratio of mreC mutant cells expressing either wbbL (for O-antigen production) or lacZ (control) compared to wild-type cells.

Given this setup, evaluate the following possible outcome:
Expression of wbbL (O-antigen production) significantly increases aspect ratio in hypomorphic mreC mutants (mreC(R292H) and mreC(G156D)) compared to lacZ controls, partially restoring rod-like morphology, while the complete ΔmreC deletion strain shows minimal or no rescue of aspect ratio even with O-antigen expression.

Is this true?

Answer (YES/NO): YES